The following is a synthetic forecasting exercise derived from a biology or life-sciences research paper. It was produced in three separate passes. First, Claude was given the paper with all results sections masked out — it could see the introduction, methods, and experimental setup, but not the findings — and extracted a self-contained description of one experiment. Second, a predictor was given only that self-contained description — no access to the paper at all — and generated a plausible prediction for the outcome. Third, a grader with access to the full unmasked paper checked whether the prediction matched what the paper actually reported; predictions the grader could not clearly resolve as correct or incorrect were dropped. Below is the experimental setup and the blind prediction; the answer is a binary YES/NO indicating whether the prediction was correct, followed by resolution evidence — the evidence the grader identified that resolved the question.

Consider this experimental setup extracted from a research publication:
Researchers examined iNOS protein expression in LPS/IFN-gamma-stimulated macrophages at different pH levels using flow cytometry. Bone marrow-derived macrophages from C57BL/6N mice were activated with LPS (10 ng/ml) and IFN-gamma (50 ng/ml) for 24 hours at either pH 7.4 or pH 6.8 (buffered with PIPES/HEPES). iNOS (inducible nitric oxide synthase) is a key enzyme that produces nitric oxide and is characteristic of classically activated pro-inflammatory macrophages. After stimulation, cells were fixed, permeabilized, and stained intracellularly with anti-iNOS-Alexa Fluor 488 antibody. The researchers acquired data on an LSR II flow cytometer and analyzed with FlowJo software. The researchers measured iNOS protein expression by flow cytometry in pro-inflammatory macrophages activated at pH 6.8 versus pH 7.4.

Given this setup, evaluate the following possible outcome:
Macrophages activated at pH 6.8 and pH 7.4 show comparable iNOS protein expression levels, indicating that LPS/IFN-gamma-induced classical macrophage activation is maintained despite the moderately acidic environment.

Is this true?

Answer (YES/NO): NO